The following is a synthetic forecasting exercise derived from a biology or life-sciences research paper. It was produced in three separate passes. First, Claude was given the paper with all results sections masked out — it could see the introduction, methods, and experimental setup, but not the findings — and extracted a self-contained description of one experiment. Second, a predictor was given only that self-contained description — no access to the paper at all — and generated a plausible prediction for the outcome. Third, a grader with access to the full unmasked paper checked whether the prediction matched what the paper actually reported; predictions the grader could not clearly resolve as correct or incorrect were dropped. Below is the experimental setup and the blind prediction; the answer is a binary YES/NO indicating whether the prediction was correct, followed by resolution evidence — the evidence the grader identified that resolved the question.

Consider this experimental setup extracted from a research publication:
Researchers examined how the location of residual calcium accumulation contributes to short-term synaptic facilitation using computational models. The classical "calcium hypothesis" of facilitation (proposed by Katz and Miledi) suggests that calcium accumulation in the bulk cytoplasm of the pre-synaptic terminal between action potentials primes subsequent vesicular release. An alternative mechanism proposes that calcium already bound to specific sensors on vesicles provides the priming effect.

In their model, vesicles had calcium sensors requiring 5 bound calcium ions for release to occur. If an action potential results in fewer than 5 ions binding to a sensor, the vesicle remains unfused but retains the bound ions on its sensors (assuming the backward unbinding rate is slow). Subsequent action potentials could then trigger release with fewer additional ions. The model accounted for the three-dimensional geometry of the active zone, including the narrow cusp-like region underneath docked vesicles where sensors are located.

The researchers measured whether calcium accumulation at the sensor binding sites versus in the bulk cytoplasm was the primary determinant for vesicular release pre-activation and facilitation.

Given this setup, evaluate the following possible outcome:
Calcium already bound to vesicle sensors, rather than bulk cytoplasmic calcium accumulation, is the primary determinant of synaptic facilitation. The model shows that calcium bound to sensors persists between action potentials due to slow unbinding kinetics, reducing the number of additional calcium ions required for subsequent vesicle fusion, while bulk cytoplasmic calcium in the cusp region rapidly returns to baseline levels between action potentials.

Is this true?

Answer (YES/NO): YES